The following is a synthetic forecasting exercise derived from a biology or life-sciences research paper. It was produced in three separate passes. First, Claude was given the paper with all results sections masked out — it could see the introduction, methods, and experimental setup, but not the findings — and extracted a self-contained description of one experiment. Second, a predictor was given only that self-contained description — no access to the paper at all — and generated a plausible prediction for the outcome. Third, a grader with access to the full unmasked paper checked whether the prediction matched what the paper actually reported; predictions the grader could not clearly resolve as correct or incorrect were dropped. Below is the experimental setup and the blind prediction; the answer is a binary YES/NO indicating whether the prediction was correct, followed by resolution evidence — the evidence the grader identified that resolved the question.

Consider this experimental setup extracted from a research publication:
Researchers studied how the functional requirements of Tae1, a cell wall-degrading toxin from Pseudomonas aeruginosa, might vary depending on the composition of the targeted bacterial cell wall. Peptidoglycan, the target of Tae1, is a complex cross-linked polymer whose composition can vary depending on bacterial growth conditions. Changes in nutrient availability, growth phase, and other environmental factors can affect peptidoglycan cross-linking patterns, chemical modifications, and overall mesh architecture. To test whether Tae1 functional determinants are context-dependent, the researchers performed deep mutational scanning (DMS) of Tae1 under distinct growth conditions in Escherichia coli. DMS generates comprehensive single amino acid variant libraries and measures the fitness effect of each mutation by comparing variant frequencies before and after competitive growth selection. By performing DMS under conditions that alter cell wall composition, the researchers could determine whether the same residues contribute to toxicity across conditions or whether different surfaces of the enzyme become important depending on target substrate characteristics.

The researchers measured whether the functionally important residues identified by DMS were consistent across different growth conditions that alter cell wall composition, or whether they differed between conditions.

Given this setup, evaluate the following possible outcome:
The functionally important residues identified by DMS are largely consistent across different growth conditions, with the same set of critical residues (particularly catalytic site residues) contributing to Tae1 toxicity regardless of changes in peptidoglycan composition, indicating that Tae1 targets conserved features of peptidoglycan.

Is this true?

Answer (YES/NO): NO